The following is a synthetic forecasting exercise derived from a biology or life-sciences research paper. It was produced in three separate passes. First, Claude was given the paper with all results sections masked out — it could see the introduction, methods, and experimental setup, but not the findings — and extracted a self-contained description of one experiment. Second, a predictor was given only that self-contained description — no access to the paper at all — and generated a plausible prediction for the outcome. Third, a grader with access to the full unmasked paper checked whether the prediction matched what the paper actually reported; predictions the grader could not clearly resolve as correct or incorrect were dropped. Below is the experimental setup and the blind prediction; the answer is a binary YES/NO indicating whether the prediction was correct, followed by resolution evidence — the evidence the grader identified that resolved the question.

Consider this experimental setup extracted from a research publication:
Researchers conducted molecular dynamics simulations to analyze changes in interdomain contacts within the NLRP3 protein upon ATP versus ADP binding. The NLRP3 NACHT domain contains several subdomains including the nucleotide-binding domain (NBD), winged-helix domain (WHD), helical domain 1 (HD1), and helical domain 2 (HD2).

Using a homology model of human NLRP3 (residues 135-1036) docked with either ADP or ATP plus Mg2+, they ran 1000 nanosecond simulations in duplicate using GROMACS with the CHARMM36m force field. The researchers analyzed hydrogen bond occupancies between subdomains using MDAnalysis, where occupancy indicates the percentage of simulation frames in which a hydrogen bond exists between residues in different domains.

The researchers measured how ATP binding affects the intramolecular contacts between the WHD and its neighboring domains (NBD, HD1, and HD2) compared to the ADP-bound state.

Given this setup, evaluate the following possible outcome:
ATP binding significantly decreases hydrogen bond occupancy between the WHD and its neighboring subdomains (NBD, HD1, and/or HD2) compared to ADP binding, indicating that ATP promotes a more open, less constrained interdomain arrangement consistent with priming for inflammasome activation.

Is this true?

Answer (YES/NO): YES